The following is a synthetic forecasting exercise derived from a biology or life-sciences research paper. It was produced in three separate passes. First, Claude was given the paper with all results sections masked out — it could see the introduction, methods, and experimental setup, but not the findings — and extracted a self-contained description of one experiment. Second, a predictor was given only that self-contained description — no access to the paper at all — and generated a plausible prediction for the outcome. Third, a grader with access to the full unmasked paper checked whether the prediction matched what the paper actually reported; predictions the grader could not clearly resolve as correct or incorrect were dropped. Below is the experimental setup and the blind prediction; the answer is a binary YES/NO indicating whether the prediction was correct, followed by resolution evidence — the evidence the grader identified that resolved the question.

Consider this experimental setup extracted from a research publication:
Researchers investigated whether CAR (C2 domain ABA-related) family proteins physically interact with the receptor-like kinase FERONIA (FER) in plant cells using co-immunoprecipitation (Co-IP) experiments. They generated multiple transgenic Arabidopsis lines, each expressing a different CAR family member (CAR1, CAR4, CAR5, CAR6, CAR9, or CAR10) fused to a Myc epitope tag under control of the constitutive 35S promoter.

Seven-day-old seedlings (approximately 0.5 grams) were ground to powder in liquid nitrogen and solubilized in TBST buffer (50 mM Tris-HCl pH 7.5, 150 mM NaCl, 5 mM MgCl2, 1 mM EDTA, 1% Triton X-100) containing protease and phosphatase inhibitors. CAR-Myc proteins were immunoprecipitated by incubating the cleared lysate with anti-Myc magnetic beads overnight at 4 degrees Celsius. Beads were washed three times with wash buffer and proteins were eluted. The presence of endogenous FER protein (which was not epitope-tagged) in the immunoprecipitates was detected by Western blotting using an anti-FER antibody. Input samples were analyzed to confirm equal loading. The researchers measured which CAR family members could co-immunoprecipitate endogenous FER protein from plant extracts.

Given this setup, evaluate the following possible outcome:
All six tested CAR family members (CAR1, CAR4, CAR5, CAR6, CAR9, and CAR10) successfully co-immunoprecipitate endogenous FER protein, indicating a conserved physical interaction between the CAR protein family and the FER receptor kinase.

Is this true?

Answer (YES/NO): YES